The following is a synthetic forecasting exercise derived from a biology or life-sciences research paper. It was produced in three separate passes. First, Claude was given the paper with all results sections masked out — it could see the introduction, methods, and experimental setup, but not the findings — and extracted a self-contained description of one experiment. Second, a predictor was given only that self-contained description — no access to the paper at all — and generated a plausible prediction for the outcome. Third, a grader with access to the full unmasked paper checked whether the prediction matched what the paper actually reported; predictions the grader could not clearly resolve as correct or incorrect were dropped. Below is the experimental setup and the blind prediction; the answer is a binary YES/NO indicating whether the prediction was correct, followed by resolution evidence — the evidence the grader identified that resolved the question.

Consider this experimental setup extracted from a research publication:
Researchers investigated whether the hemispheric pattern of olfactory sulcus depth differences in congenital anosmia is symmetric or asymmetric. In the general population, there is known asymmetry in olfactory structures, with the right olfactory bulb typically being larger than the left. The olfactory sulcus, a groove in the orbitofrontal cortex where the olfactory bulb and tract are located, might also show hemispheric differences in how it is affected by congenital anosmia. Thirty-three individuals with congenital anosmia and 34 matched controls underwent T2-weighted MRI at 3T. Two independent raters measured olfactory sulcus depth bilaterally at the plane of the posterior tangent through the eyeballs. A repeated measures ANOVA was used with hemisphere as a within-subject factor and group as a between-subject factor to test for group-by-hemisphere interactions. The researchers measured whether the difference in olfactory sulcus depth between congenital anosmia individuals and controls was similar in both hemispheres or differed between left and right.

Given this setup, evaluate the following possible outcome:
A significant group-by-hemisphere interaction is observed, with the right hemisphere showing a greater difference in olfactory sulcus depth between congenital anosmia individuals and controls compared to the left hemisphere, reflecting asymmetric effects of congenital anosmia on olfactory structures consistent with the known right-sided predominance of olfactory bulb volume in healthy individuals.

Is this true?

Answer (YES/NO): NO